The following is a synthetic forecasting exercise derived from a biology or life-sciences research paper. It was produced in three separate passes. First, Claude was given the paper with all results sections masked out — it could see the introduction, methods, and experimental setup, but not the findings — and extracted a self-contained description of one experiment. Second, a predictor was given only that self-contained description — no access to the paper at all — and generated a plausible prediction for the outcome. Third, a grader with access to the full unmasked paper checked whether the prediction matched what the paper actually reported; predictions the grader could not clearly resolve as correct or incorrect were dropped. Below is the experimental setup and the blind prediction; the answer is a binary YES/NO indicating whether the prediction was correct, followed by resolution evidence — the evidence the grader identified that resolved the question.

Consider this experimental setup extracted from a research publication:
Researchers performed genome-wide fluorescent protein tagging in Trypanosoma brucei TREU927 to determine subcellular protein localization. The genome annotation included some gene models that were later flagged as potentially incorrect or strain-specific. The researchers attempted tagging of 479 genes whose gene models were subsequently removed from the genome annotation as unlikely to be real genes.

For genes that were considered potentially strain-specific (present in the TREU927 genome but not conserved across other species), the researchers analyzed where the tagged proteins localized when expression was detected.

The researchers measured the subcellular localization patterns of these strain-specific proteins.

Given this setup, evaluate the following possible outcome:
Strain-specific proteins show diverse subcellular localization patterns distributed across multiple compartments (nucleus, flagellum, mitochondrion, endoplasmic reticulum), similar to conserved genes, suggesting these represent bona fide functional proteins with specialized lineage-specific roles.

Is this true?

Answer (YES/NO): NO